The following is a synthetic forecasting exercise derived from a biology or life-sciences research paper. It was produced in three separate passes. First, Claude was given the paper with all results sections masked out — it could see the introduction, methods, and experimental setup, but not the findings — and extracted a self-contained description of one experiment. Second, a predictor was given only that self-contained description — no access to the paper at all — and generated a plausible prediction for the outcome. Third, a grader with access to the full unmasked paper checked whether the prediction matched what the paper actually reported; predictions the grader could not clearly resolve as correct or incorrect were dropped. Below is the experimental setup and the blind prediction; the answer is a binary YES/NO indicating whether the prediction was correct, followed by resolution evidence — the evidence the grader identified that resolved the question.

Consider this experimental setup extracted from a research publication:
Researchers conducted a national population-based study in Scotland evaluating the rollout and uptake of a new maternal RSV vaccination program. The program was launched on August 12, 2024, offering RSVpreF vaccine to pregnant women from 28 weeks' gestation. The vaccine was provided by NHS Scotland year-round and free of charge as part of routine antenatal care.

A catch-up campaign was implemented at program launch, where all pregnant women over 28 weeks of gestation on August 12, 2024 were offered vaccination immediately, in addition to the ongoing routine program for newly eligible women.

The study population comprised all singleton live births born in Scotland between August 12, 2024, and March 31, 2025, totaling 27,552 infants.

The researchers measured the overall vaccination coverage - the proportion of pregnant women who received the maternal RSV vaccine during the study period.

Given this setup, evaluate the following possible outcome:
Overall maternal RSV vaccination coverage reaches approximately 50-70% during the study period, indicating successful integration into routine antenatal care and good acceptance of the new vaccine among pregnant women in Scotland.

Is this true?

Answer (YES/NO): YES